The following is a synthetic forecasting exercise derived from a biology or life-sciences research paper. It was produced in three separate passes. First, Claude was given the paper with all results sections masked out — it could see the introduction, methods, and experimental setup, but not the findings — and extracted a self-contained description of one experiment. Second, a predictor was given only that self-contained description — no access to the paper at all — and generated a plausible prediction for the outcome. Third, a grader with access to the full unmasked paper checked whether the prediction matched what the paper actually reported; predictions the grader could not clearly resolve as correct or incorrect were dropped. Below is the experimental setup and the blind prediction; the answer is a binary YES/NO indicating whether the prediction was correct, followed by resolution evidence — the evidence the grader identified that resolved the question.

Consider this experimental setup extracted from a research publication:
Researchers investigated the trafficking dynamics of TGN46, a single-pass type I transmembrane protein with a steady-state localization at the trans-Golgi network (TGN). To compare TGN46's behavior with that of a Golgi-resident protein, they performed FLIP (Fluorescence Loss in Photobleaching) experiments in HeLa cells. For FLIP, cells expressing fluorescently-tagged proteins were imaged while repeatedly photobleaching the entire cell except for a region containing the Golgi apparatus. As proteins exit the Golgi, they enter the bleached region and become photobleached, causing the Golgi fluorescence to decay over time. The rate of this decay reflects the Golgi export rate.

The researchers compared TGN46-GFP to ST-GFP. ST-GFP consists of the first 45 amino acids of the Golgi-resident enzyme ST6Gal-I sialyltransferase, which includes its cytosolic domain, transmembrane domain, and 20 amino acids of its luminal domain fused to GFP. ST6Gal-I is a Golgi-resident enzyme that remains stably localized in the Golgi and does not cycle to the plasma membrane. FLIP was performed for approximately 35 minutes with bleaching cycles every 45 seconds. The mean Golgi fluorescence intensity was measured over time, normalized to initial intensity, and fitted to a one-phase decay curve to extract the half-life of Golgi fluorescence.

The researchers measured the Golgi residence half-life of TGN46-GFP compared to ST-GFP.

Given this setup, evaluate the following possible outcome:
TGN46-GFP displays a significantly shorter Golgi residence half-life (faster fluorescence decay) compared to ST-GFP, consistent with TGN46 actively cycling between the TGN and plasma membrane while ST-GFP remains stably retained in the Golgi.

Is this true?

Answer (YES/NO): YES